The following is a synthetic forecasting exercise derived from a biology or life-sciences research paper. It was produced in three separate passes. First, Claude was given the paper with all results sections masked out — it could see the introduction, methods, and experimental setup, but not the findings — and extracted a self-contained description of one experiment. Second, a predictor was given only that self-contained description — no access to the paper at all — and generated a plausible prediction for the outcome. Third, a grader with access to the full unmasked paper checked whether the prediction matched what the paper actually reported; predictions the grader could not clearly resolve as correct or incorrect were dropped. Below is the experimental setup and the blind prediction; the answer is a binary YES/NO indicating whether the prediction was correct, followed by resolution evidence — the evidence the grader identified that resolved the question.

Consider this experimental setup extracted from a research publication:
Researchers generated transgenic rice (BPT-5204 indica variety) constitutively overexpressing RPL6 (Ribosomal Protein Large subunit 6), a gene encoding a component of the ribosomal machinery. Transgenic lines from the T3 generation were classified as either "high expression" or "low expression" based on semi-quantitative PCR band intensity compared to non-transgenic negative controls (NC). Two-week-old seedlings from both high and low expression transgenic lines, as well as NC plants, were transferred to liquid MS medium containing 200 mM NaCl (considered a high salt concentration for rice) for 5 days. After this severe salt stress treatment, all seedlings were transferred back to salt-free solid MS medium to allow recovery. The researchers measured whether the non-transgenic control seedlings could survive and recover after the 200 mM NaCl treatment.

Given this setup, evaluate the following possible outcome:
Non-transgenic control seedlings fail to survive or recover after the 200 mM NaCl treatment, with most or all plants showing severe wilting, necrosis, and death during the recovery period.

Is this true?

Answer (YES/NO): YES